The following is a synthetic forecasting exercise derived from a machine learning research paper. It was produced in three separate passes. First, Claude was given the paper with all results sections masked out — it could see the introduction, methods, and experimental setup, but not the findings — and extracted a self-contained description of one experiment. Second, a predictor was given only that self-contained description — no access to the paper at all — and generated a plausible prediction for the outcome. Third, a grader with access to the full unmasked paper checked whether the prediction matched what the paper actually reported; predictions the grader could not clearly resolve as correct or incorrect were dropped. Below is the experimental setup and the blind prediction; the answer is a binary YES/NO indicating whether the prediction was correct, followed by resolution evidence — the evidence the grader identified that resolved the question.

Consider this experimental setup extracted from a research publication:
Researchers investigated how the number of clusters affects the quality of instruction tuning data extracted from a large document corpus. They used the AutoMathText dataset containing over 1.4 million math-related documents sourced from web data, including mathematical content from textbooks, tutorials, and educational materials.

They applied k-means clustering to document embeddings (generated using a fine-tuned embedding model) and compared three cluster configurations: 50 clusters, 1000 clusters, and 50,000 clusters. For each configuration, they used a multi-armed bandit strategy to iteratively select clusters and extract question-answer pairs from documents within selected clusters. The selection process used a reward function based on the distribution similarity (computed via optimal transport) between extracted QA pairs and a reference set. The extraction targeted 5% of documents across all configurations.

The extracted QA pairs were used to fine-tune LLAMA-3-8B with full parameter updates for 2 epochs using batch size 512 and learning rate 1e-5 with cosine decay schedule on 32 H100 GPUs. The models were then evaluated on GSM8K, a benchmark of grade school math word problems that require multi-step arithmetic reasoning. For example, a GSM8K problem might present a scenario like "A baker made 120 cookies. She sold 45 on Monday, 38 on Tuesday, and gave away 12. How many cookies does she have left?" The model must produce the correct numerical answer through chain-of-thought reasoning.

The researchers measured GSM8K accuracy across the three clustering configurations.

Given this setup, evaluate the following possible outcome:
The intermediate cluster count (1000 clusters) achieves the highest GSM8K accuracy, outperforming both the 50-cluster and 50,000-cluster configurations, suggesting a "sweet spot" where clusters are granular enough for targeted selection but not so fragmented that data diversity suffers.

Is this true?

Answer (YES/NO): YES